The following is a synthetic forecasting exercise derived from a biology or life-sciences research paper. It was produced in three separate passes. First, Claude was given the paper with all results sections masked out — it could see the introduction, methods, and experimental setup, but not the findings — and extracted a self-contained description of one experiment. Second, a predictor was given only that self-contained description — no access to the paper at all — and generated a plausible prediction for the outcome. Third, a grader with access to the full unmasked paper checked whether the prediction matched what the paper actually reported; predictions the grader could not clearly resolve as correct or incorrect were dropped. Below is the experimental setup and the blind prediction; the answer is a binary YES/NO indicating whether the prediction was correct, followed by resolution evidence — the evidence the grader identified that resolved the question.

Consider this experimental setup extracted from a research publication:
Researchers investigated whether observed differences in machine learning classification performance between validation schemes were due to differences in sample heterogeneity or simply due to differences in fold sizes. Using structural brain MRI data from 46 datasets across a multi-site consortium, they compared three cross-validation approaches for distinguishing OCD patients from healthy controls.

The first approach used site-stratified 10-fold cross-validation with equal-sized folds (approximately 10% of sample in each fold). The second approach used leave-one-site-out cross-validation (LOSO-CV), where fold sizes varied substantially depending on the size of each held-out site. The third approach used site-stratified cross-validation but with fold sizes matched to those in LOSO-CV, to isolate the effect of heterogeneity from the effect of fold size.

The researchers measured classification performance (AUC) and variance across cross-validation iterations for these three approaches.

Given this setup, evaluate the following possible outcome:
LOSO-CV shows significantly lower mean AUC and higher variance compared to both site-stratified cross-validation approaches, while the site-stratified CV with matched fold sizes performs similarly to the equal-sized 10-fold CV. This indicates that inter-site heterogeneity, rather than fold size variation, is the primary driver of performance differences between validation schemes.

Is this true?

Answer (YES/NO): NO